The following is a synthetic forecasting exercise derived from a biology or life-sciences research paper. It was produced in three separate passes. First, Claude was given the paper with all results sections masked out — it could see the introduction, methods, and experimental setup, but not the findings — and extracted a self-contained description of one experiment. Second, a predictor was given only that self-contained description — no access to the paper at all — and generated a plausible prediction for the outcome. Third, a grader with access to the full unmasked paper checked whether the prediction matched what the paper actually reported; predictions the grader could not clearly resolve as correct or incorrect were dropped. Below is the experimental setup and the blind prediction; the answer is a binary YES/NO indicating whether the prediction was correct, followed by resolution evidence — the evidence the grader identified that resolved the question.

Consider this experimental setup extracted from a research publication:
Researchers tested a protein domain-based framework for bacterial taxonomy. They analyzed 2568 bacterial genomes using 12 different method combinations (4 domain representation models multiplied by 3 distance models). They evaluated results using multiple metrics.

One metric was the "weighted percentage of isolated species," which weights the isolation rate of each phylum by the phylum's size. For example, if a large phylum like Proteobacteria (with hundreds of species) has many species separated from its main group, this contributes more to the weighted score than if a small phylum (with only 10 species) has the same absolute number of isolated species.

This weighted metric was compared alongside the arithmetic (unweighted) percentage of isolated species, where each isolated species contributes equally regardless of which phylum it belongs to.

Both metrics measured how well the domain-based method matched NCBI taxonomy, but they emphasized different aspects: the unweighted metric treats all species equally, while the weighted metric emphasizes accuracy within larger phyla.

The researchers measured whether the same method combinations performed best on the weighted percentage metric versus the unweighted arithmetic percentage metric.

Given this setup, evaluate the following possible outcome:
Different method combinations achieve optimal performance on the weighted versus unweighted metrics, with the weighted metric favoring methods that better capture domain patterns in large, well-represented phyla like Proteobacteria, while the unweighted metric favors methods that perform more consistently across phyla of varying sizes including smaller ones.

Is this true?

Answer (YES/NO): NO